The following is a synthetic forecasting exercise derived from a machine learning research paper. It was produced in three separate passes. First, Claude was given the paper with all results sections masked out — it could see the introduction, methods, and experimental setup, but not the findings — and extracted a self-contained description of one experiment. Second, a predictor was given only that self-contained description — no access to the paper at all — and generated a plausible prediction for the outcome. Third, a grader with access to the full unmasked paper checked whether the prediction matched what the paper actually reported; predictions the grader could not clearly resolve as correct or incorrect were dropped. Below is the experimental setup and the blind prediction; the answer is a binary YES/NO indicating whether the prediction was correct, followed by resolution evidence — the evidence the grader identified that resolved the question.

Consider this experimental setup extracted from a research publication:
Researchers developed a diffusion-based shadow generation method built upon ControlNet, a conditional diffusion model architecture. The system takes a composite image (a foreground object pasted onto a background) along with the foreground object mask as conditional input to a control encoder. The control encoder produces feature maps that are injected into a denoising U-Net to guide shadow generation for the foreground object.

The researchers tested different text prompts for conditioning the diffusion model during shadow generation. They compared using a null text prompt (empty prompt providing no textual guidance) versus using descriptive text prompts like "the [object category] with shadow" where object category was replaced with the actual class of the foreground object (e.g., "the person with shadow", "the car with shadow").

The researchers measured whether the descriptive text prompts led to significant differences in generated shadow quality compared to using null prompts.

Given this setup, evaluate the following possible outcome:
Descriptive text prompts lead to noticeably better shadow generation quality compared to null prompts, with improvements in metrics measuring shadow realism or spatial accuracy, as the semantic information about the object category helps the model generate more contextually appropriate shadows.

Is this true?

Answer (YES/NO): NO